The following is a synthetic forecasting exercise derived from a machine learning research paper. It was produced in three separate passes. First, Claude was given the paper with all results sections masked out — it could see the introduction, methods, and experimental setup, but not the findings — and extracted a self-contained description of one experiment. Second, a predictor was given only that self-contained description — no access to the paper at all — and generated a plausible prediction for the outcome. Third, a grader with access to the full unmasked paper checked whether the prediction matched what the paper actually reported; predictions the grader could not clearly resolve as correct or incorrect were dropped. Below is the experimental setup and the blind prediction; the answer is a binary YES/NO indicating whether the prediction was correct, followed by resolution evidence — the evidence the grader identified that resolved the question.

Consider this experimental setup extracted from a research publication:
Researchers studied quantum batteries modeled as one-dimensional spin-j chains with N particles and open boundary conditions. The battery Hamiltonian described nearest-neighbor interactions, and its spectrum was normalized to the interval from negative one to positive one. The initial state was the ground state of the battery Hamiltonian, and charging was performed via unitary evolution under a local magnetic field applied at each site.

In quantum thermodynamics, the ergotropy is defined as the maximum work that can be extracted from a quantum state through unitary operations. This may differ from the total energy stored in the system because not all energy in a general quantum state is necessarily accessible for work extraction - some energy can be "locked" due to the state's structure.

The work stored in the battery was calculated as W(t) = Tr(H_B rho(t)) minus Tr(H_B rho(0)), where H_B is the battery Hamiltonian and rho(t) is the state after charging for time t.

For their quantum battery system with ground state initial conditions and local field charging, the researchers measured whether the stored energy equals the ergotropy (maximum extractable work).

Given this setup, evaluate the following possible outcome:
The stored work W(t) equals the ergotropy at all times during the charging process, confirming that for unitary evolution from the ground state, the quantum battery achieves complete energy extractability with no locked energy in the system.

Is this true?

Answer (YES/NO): YES